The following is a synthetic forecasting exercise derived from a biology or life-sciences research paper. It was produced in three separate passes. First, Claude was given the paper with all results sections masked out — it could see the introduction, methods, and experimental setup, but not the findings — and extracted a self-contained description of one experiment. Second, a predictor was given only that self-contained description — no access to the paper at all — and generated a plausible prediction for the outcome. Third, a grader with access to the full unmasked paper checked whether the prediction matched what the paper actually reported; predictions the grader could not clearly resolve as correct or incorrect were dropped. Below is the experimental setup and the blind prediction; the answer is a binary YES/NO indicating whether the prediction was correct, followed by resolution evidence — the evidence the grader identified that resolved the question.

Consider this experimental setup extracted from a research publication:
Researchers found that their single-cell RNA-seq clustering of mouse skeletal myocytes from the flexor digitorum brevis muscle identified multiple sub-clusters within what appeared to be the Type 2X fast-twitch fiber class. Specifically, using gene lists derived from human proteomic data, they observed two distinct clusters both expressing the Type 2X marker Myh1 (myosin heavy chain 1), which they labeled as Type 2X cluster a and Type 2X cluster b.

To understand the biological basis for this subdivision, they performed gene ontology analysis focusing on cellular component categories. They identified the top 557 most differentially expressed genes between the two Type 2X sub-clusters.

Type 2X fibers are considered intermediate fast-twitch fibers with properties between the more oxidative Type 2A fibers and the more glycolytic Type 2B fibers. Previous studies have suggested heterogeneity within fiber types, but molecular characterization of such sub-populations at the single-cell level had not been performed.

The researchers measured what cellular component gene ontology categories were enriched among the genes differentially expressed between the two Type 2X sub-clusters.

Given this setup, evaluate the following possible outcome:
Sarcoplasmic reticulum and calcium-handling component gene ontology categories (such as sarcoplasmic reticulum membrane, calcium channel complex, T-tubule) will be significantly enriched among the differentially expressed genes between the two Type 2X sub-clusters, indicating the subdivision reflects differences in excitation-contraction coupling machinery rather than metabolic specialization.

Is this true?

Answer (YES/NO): NO